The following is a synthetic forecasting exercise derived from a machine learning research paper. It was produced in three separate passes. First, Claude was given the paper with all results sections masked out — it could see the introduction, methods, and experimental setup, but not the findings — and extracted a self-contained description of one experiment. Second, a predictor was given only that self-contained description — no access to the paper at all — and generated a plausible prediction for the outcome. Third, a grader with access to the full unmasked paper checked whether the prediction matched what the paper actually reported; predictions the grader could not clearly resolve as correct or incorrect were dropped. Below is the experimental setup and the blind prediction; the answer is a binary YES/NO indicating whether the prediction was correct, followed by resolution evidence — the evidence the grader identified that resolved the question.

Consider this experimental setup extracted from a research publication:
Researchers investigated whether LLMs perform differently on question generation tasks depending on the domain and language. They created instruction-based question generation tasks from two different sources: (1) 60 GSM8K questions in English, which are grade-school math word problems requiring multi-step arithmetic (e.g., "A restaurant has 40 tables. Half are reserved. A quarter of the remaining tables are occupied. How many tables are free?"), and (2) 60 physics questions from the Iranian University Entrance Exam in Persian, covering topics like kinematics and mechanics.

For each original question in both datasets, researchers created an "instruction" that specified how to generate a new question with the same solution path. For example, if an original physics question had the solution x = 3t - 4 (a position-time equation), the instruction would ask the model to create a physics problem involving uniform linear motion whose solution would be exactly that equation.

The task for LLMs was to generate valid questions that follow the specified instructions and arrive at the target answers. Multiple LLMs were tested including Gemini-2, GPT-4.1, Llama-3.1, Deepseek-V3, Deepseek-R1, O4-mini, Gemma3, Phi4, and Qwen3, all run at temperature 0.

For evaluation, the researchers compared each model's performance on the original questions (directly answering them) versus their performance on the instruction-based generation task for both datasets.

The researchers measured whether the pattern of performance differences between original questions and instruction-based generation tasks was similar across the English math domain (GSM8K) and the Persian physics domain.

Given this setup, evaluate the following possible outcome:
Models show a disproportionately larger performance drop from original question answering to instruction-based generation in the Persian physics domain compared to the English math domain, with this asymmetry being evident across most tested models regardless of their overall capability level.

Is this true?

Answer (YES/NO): NO